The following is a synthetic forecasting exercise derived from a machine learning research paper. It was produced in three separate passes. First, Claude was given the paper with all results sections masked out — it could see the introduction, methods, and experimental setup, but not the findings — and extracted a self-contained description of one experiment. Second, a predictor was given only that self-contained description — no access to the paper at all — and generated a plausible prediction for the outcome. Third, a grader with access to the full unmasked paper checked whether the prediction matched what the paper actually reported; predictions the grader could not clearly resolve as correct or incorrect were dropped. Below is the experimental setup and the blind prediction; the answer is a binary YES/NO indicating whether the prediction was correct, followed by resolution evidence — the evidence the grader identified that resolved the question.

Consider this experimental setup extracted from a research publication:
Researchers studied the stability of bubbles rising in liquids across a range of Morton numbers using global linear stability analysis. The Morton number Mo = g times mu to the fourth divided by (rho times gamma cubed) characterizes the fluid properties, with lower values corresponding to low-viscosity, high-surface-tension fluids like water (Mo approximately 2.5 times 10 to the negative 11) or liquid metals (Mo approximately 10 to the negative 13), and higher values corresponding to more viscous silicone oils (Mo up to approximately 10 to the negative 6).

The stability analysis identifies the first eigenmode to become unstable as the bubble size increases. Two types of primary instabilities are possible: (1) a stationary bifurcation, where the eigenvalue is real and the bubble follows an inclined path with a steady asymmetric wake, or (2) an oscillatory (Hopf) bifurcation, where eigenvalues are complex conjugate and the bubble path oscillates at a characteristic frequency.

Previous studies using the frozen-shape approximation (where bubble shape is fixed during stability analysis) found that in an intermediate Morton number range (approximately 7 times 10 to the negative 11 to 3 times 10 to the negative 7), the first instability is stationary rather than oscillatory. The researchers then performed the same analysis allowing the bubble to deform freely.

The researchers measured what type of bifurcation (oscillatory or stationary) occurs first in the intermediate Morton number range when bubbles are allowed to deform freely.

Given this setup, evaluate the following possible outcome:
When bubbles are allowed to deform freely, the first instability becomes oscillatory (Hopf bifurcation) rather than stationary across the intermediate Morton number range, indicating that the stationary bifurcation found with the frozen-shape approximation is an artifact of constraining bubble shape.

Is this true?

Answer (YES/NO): YES